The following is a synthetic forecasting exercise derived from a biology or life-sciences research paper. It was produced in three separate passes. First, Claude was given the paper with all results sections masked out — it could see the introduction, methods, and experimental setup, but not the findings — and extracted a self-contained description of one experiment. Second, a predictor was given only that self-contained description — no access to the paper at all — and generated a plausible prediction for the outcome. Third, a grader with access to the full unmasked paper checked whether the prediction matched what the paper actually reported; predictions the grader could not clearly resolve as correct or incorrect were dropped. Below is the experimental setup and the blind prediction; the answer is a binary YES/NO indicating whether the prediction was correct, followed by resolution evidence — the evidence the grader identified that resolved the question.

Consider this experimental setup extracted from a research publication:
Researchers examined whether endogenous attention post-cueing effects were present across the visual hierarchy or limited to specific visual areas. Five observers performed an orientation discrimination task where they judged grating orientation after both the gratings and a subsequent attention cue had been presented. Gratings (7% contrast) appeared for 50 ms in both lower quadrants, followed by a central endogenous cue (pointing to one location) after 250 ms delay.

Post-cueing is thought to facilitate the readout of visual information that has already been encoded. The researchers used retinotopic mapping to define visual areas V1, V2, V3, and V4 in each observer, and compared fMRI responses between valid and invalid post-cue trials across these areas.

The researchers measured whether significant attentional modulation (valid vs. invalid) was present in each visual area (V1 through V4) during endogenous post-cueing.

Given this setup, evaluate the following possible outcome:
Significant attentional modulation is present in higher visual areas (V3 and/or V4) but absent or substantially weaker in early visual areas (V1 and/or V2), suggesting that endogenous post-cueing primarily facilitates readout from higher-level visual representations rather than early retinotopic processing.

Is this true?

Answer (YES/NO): NO